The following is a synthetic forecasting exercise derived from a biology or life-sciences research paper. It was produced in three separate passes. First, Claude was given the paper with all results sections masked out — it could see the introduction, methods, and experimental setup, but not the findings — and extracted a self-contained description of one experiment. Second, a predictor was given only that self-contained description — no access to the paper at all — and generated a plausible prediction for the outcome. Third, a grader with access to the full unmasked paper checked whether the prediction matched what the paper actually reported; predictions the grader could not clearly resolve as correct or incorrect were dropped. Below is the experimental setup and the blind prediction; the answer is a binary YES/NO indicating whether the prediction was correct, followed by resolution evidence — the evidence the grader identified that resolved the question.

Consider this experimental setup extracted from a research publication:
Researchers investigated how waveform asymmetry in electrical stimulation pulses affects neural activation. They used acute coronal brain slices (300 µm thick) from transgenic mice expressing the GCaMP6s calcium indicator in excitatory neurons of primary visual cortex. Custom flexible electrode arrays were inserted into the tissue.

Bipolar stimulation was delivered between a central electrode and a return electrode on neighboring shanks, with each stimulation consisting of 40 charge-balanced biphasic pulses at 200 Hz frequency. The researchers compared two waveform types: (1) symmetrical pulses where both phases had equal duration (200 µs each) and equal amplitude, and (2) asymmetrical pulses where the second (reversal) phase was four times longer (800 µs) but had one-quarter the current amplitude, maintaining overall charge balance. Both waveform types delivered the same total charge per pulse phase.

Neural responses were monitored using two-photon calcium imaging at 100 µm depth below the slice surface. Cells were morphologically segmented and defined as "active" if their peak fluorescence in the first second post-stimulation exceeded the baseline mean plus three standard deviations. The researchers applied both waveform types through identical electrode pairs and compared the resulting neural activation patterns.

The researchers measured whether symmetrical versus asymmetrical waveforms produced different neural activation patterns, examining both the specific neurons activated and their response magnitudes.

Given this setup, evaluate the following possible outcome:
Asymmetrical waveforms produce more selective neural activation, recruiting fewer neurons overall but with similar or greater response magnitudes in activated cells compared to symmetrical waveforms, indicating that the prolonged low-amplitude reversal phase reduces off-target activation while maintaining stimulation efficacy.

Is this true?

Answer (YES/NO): NO